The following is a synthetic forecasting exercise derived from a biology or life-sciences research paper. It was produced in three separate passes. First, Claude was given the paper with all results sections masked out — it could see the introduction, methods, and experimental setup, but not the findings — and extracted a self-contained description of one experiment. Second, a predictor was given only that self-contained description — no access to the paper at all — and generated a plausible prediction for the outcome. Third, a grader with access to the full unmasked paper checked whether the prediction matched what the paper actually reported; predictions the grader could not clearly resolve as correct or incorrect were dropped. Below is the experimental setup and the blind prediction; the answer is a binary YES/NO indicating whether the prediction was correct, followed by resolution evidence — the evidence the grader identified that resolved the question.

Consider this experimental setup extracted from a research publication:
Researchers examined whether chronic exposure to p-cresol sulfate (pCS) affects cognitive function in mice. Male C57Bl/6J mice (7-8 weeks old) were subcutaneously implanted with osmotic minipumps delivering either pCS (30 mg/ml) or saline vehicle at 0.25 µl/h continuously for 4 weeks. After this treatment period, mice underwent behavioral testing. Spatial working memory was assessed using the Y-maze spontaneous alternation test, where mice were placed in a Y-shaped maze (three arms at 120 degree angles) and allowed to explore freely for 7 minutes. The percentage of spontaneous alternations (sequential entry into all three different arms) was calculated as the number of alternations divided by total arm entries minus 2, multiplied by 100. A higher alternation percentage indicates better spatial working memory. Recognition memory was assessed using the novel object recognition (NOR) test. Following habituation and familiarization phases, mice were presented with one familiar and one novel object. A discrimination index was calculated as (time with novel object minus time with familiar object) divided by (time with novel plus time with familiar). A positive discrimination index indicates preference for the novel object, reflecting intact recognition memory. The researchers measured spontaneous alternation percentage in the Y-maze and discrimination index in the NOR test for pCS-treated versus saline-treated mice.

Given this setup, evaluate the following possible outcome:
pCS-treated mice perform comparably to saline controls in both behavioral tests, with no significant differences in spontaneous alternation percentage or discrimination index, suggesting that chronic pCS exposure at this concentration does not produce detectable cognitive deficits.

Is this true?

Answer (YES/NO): YES